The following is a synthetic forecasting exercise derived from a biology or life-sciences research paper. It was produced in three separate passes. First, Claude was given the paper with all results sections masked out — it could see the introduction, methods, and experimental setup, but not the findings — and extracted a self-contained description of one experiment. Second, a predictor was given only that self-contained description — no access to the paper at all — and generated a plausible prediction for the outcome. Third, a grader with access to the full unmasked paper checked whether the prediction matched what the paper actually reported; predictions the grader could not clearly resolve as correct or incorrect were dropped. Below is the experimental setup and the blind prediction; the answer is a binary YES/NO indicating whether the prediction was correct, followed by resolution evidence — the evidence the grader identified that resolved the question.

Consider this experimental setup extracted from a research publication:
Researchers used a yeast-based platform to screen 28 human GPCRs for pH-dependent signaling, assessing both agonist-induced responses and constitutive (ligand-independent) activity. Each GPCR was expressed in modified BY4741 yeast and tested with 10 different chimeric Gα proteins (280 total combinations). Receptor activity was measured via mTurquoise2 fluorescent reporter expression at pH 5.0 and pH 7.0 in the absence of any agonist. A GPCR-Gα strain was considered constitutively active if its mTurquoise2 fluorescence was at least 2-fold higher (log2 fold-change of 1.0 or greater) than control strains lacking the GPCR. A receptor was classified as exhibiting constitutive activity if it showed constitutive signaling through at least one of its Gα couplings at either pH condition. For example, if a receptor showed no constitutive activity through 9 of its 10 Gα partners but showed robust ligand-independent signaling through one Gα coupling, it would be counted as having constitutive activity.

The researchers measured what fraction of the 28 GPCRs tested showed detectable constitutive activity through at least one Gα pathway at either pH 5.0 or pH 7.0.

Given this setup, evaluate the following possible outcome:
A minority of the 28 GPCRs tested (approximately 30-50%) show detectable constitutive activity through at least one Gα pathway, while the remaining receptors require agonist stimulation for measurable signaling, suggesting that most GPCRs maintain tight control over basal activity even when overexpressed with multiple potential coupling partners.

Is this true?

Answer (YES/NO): YES